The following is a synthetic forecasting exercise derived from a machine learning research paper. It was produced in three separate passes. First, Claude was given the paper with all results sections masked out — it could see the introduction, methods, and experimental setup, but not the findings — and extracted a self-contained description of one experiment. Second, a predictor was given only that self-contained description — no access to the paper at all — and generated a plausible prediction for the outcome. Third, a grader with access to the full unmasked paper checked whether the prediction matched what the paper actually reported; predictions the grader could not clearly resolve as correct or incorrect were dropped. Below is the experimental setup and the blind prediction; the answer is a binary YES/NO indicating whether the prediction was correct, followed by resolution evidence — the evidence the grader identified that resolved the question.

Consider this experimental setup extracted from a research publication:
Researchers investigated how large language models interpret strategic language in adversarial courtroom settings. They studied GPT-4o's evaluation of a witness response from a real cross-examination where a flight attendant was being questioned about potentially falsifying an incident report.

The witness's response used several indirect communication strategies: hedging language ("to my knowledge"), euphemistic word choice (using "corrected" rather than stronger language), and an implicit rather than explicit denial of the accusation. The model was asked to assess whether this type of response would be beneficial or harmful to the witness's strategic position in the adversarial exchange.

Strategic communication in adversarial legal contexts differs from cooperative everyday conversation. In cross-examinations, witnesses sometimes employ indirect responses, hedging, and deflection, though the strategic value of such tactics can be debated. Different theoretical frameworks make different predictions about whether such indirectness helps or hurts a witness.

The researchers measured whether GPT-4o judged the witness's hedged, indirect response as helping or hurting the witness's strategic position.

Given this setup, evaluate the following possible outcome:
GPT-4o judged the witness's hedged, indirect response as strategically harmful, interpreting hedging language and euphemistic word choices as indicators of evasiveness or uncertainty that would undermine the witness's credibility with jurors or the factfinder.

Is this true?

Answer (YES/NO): YES